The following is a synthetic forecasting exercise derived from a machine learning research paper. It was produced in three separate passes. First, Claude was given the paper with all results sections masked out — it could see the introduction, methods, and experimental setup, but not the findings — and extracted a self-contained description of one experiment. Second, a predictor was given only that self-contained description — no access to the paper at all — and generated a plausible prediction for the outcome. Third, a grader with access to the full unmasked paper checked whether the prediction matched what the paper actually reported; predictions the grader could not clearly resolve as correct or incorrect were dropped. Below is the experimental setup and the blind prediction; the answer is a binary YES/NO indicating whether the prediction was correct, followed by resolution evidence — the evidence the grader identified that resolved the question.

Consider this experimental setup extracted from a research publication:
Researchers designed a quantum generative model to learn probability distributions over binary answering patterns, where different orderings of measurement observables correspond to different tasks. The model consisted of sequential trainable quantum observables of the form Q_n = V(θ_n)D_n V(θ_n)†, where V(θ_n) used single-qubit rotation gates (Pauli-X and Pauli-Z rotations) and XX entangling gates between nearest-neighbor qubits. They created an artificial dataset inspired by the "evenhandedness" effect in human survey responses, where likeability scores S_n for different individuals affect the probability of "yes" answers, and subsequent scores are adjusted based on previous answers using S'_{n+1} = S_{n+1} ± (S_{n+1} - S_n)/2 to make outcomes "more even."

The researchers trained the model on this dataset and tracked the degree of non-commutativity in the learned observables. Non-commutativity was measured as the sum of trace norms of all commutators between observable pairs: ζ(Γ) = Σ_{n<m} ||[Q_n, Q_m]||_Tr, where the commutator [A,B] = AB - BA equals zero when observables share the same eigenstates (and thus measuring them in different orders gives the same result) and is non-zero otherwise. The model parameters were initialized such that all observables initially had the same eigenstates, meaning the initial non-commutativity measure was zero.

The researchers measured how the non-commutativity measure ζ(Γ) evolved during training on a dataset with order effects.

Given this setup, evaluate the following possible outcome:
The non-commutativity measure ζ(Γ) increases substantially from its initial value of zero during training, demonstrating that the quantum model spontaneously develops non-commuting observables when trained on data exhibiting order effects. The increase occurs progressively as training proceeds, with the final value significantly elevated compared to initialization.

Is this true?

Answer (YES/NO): YES